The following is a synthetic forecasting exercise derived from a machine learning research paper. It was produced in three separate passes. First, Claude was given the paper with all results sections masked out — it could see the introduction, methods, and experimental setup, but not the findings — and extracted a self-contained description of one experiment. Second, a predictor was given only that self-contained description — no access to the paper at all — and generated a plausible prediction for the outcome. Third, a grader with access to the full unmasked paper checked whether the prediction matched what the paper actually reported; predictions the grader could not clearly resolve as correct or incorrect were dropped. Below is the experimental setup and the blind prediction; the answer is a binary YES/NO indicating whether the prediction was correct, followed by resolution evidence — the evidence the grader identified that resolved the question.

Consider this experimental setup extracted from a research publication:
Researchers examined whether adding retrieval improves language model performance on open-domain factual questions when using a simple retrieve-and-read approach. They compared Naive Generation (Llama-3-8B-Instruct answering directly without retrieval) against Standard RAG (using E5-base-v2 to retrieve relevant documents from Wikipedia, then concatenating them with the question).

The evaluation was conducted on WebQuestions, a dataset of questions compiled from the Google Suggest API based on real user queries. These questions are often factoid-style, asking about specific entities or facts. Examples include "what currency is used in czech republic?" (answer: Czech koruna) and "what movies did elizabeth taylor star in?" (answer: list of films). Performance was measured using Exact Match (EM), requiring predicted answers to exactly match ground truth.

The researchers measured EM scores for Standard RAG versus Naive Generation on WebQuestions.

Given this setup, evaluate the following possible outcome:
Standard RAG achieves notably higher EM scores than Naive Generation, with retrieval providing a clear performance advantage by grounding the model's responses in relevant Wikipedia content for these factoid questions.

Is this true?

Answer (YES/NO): NO